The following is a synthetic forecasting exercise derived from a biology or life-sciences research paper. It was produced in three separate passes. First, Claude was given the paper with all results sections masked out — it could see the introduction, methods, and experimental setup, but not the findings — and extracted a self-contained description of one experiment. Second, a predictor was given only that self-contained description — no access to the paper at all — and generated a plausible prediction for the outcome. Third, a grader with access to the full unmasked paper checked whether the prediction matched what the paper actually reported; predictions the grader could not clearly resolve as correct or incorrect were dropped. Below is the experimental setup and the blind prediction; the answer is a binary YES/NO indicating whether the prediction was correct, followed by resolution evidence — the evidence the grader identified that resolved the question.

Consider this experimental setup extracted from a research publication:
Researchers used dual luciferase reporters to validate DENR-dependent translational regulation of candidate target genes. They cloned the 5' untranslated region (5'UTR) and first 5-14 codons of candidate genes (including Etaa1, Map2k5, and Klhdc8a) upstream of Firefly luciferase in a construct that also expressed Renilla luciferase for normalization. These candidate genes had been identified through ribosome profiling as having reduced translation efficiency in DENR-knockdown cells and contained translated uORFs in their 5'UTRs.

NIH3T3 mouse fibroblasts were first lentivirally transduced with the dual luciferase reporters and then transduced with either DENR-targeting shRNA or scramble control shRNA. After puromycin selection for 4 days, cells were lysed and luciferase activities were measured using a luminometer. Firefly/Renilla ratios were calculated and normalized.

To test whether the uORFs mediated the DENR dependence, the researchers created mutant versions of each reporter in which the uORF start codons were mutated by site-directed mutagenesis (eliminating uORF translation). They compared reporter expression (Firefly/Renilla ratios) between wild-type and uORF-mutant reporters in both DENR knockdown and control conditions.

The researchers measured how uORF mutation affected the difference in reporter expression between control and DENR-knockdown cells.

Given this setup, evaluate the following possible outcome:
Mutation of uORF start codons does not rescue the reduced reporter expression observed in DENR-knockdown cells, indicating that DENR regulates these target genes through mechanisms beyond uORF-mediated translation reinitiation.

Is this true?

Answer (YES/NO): NO